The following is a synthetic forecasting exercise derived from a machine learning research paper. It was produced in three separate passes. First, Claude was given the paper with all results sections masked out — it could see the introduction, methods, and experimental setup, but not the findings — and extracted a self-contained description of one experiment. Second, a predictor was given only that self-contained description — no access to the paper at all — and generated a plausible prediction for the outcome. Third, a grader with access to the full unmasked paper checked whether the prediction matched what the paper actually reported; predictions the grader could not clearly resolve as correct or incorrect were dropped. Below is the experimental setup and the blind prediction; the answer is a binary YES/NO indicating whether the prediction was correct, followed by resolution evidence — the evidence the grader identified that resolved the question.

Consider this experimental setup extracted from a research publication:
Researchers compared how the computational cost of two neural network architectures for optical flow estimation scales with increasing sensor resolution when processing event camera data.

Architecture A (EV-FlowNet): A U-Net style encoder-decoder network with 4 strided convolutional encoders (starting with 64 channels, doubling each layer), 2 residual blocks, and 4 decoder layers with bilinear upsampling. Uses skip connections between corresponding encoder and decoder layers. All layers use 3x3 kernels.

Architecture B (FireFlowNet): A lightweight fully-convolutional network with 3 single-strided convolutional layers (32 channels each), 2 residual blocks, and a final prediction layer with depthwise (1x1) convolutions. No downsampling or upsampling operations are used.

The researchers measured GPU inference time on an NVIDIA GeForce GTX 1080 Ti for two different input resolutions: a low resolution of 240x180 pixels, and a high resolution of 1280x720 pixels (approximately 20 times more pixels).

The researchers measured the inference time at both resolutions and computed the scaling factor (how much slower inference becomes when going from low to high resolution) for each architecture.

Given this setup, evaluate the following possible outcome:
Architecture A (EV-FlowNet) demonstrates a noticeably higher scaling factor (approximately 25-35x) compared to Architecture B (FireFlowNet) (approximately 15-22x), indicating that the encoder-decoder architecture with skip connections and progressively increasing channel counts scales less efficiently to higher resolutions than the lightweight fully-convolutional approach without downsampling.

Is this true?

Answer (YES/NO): NO